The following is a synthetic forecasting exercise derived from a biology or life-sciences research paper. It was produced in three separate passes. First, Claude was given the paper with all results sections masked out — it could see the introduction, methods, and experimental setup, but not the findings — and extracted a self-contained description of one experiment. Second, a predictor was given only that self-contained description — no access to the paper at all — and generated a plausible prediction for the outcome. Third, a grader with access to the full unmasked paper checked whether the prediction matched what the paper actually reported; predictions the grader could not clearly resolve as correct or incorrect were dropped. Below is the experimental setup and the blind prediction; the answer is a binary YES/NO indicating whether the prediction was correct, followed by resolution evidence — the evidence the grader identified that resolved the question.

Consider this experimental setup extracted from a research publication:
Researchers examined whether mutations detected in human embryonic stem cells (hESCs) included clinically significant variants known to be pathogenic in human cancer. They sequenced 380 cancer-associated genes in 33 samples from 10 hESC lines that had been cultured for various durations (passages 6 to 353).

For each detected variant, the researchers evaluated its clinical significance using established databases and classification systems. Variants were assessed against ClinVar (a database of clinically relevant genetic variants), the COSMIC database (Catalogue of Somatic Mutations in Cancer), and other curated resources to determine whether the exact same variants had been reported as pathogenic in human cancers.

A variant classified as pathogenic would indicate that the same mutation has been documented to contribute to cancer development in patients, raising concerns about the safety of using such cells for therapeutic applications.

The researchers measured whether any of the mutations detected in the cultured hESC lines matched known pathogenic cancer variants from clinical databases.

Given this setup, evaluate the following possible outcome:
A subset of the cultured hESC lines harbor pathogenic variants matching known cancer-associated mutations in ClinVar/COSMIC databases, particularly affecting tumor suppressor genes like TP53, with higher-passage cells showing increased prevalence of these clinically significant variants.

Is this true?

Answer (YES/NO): YES